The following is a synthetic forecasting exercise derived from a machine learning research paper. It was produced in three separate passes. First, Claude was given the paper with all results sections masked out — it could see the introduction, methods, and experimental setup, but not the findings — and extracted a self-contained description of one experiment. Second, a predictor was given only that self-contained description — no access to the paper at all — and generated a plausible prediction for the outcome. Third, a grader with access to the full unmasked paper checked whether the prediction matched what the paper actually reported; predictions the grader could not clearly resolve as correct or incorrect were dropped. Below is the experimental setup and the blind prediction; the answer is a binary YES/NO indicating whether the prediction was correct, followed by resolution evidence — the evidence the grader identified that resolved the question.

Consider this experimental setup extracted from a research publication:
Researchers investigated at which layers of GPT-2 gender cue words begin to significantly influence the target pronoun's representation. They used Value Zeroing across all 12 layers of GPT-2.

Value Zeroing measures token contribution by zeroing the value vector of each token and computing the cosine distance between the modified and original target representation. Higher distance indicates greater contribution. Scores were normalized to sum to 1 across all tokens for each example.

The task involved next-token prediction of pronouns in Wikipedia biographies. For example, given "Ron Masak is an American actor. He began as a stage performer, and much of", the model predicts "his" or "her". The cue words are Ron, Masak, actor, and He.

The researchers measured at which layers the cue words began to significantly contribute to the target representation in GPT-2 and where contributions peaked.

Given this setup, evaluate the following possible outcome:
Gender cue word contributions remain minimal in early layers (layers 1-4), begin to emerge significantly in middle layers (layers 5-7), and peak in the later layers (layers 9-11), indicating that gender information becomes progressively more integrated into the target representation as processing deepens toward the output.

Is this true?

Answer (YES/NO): NO